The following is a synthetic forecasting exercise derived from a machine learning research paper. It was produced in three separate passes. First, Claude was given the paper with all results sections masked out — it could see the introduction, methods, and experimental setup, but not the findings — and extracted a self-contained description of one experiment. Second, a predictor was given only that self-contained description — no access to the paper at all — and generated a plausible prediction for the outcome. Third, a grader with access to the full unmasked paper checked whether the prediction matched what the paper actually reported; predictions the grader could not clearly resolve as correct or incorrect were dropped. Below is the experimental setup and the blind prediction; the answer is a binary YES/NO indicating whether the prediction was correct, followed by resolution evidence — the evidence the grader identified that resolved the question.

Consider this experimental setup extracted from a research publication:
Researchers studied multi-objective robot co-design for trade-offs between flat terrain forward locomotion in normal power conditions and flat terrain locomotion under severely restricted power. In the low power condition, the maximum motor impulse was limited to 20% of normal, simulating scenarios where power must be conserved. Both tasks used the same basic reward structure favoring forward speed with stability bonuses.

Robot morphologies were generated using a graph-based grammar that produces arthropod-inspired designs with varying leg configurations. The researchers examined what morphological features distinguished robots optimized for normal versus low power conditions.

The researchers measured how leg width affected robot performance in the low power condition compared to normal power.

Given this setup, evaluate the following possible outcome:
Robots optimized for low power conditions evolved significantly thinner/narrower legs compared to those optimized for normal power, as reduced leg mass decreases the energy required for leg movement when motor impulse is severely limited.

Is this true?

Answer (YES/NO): NO